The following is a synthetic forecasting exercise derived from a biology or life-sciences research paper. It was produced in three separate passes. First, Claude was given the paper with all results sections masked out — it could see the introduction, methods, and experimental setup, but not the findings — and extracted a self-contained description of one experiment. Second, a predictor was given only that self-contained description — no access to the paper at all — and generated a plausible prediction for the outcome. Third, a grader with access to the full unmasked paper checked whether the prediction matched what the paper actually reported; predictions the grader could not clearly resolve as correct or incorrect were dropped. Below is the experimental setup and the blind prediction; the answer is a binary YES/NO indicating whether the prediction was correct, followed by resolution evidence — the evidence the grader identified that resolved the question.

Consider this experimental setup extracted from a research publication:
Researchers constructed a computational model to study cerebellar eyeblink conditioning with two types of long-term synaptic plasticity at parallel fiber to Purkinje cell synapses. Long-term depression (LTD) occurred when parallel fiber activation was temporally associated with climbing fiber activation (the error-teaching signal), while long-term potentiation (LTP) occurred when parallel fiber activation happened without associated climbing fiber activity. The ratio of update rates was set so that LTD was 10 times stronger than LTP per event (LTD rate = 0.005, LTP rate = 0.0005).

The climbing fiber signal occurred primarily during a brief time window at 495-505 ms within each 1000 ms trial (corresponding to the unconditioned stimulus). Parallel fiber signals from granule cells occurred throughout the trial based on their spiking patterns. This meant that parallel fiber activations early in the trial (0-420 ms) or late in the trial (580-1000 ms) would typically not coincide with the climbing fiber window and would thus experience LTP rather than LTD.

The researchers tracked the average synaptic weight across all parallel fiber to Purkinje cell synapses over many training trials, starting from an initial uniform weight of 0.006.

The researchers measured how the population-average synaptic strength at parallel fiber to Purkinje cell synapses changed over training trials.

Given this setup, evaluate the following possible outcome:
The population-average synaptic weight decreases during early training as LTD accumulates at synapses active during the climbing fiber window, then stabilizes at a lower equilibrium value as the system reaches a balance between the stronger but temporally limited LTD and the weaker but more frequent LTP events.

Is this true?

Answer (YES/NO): YES